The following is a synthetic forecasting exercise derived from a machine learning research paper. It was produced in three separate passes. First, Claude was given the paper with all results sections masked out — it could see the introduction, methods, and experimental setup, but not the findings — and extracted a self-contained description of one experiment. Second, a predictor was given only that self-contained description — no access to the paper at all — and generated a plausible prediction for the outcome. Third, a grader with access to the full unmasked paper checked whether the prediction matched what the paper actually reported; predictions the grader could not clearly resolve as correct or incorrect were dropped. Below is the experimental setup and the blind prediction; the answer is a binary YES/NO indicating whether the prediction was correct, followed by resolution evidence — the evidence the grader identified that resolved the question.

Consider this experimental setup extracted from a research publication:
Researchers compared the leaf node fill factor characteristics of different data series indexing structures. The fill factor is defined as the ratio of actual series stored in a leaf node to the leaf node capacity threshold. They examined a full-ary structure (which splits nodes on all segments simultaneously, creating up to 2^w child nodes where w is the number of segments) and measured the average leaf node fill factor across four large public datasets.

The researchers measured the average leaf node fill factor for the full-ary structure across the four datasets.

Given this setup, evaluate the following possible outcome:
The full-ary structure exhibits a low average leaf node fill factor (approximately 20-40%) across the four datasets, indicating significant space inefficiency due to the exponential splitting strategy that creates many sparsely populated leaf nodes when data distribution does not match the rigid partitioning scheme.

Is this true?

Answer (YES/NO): NO